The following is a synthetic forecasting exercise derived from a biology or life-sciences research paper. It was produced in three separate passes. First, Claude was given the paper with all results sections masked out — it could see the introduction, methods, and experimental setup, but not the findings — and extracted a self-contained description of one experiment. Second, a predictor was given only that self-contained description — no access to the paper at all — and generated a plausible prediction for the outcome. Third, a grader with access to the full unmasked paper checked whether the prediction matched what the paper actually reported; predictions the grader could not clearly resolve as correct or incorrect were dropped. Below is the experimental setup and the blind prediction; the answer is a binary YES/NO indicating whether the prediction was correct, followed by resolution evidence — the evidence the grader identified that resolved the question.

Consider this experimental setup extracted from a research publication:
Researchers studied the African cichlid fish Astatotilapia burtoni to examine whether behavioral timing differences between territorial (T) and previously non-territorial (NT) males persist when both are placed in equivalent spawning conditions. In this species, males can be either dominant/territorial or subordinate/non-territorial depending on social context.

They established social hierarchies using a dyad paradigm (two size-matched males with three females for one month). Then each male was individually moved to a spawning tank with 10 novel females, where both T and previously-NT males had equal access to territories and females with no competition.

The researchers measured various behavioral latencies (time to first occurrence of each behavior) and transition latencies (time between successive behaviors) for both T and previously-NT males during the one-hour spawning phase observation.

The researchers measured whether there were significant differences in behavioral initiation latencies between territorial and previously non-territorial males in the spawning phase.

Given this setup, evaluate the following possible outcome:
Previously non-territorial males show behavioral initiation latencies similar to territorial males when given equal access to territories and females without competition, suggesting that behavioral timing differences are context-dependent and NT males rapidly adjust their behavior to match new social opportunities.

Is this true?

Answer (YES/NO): YES